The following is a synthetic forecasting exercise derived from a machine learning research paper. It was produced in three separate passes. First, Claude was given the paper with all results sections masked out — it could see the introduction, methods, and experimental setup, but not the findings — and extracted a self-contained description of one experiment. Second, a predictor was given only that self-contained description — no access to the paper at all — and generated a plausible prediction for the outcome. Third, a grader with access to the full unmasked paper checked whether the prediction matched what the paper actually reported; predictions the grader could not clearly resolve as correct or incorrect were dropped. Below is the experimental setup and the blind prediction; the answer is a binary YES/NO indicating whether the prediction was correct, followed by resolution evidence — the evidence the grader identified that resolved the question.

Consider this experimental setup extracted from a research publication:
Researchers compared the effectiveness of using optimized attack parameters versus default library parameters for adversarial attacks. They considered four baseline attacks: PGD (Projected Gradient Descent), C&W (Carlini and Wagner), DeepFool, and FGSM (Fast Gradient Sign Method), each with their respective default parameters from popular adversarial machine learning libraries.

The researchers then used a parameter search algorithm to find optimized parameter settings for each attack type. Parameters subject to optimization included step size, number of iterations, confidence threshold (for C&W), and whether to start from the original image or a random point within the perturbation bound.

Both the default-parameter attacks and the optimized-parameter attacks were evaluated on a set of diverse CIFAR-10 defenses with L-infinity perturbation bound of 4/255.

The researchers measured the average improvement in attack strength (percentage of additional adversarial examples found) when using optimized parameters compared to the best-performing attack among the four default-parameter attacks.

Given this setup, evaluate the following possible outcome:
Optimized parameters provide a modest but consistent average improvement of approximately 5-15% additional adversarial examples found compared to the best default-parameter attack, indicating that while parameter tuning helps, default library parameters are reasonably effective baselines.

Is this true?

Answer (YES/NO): NO